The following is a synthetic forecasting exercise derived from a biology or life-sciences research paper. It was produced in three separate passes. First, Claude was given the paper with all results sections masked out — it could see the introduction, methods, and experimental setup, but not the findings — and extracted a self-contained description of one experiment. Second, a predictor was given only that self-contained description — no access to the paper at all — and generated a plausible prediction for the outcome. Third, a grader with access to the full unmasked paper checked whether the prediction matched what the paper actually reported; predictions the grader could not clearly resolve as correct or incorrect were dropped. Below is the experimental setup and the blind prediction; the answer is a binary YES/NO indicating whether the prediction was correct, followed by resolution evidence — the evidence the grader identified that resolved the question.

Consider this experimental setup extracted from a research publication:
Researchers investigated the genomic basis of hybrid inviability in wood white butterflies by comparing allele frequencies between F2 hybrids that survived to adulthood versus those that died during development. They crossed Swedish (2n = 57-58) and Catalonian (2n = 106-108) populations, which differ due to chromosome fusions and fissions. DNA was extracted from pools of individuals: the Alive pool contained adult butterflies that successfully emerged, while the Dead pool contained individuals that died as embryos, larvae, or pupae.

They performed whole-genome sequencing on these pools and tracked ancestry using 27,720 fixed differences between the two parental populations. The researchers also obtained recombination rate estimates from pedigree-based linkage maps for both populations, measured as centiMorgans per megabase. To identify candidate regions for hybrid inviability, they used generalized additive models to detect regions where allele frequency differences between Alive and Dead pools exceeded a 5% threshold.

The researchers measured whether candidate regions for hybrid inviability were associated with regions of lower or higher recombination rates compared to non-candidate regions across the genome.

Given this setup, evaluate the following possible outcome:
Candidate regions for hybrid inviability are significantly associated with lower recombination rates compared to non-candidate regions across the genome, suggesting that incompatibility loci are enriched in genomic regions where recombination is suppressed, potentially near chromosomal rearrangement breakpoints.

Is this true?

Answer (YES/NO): YES